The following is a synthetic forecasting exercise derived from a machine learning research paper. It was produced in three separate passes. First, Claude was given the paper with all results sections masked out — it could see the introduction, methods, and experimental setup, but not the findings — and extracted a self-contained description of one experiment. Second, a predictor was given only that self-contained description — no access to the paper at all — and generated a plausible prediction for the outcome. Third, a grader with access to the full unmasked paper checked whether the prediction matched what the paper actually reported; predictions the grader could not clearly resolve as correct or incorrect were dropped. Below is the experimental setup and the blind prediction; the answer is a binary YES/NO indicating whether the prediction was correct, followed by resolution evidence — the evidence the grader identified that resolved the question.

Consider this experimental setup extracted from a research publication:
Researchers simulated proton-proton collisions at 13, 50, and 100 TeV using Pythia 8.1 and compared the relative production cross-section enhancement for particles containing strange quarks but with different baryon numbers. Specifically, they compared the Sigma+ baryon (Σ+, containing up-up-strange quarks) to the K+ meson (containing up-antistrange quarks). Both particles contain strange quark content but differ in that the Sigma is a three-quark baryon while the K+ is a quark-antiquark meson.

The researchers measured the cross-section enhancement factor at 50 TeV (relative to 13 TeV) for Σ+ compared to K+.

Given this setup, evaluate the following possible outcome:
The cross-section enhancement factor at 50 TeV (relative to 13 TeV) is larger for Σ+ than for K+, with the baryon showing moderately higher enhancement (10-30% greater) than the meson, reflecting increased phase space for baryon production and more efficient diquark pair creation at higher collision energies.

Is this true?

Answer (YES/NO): NO